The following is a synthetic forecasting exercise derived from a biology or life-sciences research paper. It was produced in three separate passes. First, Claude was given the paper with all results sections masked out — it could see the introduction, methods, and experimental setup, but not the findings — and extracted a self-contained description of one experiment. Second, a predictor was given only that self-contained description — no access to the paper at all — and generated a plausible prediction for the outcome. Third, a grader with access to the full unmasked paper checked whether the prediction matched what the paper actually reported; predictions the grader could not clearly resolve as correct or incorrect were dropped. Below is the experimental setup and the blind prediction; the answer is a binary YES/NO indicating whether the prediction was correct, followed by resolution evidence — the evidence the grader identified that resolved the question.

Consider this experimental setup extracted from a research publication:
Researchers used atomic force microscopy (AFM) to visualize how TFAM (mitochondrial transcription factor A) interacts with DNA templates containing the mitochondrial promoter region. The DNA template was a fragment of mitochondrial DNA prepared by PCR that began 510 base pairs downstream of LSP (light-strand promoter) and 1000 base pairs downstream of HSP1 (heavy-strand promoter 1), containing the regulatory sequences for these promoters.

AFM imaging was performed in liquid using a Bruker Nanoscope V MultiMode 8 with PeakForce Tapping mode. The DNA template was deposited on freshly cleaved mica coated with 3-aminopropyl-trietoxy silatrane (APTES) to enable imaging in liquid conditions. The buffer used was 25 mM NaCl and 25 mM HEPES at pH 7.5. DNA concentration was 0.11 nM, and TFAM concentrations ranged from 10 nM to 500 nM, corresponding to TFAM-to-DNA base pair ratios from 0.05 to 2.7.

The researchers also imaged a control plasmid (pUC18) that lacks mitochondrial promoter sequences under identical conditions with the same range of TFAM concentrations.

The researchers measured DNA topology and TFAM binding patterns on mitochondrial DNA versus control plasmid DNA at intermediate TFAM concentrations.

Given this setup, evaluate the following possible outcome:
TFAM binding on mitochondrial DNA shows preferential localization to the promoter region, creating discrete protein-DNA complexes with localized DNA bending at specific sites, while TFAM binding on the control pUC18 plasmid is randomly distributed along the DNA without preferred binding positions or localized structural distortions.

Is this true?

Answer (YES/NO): NO